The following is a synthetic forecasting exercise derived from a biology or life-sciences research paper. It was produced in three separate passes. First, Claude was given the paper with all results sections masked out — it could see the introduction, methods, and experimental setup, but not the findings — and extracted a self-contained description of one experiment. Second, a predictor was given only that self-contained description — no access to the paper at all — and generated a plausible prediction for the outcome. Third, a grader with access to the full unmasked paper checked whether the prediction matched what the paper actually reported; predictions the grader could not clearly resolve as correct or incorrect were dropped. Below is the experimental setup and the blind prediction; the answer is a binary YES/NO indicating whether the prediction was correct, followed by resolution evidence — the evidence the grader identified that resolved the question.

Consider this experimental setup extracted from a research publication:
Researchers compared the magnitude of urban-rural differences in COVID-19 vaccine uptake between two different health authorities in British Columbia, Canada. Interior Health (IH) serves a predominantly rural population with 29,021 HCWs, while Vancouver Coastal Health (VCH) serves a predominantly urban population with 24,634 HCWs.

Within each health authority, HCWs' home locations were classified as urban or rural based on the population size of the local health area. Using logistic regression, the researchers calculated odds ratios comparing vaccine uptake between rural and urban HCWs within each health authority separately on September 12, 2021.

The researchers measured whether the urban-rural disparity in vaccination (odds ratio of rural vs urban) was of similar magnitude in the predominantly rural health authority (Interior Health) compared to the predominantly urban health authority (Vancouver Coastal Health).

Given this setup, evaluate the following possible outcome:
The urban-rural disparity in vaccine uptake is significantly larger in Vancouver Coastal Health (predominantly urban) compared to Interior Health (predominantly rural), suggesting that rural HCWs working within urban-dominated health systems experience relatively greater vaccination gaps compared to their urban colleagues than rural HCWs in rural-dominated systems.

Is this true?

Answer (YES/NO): YES